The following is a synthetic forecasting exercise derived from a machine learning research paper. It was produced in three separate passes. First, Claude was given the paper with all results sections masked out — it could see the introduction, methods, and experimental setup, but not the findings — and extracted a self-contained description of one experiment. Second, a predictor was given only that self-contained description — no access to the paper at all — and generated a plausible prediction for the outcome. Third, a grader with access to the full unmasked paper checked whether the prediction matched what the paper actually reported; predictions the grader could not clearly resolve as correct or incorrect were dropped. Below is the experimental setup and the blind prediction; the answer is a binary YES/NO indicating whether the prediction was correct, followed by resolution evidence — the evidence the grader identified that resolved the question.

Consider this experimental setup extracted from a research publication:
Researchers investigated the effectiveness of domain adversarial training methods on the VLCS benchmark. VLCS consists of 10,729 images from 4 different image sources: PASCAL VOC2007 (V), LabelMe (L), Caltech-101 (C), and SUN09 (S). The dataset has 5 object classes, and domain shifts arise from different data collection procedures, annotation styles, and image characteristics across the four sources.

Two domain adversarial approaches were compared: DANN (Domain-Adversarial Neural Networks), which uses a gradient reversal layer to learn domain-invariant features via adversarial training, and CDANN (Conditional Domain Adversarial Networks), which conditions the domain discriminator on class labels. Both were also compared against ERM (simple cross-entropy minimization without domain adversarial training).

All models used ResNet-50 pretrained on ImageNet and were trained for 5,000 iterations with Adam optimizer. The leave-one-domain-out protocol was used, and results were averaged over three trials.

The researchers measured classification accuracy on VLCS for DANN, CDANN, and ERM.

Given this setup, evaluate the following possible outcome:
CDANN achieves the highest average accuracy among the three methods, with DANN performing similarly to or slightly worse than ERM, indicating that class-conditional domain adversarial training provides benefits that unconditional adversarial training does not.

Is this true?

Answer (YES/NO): NO